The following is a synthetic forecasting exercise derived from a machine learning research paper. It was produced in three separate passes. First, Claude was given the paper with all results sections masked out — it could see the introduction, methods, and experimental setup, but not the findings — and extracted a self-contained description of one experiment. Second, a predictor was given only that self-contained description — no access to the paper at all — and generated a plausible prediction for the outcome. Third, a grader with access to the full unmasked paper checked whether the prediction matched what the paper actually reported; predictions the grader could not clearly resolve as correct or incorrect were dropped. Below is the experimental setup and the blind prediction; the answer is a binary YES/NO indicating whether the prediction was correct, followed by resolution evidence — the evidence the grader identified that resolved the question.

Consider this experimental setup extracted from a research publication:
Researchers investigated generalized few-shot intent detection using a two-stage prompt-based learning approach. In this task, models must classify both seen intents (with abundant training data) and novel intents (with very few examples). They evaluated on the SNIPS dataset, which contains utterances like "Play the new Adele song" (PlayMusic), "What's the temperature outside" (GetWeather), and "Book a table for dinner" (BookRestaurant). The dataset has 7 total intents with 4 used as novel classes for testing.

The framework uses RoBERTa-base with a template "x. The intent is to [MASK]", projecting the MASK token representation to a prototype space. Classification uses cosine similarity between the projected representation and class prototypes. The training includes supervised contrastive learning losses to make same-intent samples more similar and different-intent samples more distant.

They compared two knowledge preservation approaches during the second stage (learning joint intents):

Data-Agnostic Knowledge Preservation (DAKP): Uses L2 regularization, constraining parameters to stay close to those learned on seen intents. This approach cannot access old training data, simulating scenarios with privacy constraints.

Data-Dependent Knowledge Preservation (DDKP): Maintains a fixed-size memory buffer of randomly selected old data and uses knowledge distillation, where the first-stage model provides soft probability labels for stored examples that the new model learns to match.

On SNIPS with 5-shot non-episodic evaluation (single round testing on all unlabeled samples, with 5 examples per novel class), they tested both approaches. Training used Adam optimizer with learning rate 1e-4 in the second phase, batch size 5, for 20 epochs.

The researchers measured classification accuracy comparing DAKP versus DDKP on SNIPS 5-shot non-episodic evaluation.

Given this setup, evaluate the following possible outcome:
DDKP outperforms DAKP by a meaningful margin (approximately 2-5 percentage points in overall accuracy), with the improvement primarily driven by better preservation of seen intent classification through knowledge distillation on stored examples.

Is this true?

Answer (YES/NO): NO